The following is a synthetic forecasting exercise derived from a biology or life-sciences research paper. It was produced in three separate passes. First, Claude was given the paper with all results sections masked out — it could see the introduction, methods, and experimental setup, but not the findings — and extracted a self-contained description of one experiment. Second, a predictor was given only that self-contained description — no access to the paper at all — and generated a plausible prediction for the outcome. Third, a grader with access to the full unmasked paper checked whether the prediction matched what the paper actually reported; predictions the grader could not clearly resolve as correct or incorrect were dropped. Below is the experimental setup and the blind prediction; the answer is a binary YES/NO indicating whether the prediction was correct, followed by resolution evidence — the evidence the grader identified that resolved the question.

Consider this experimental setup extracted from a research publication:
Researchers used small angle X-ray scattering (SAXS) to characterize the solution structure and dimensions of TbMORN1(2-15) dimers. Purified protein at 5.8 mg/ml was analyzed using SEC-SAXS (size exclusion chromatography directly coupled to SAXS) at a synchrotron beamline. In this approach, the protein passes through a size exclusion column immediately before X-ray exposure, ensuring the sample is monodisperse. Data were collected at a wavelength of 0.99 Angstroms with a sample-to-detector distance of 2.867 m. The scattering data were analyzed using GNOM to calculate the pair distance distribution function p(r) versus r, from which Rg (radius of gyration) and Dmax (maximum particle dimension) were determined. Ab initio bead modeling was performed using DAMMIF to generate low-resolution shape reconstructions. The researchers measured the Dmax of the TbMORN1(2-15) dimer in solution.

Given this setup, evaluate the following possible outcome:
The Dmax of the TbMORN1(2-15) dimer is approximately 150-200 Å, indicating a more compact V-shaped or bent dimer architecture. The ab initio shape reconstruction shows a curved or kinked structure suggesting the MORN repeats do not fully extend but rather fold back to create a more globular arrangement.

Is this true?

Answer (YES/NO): NO